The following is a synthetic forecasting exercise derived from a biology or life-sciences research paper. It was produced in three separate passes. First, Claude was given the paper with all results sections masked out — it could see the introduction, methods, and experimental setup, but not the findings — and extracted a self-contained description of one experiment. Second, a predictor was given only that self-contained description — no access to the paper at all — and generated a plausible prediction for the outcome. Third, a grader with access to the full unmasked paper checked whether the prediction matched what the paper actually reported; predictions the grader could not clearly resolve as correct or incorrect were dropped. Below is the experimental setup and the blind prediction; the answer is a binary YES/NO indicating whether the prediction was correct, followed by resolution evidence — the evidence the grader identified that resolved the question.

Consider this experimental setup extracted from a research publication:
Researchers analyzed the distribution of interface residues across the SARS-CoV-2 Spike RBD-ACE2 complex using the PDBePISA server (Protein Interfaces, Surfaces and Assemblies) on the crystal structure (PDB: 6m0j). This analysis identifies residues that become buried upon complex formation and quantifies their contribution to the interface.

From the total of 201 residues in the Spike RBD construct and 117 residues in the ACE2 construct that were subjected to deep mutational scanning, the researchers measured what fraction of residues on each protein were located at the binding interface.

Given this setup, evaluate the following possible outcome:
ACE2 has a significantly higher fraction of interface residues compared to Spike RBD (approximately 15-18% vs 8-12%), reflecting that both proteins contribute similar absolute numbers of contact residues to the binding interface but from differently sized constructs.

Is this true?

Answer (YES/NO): NO